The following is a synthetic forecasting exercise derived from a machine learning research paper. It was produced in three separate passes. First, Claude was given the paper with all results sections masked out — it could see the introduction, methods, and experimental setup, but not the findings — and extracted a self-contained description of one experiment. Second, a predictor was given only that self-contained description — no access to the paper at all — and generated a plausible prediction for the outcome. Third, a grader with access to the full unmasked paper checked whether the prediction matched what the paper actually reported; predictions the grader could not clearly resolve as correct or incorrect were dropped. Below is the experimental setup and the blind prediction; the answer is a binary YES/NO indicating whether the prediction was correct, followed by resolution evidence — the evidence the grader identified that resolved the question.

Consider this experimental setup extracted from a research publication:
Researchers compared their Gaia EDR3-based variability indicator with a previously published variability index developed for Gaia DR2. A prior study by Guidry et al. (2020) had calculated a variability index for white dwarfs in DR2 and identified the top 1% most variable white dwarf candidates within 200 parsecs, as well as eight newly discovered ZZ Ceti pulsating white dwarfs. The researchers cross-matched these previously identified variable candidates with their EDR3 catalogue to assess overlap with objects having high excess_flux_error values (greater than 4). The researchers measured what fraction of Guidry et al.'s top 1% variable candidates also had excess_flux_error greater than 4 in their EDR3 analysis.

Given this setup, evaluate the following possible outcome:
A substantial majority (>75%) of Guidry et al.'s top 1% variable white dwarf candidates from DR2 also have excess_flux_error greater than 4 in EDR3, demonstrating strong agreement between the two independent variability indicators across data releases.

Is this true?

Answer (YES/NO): NO